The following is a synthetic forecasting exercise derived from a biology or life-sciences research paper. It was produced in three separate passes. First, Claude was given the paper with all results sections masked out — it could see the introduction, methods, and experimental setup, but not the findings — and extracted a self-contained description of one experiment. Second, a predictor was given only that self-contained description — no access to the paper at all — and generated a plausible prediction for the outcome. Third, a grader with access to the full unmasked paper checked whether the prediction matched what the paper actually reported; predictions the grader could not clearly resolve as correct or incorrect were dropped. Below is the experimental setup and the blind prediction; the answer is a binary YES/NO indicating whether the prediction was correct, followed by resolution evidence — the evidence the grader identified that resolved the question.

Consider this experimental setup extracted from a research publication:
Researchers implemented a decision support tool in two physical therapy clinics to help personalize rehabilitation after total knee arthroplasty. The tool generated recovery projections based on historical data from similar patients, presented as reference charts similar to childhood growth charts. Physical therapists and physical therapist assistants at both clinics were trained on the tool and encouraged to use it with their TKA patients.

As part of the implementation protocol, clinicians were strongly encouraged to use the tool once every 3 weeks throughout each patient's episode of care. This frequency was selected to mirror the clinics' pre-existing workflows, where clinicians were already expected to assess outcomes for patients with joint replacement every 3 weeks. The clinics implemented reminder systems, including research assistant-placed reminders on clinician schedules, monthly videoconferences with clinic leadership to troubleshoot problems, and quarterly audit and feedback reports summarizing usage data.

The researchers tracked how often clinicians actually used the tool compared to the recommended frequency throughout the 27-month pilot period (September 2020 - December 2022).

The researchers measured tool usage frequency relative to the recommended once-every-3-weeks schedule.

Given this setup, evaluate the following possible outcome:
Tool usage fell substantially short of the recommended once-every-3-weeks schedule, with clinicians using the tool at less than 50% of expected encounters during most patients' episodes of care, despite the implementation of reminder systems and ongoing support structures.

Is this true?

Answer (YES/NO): NO